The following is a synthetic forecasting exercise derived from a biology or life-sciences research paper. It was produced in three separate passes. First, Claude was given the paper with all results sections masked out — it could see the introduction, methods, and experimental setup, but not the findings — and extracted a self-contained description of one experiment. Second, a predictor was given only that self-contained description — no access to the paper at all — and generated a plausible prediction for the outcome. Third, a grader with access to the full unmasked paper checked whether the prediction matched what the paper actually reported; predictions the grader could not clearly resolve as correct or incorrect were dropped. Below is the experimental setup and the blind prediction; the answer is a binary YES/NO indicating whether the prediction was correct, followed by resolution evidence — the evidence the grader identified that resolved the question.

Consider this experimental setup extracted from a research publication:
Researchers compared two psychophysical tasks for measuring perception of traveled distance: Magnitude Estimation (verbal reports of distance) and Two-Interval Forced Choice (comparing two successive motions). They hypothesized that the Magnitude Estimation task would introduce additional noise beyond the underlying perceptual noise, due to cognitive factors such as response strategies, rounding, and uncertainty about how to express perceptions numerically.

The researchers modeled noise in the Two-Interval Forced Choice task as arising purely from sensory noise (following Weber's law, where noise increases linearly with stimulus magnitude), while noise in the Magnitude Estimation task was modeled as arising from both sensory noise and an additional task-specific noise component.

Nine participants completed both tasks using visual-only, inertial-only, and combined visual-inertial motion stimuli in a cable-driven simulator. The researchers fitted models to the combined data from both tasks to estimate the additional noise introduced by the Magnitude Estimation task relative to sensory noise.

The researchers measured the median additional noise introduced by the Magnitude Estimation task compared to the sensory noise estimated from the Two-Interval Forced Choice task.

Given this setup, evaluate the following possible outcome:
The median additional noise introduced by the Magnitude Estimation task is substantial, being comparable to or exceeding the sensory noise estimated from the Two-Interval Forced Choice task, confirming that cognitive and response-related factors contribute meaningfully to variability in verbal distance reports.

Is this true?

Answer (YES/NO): YES